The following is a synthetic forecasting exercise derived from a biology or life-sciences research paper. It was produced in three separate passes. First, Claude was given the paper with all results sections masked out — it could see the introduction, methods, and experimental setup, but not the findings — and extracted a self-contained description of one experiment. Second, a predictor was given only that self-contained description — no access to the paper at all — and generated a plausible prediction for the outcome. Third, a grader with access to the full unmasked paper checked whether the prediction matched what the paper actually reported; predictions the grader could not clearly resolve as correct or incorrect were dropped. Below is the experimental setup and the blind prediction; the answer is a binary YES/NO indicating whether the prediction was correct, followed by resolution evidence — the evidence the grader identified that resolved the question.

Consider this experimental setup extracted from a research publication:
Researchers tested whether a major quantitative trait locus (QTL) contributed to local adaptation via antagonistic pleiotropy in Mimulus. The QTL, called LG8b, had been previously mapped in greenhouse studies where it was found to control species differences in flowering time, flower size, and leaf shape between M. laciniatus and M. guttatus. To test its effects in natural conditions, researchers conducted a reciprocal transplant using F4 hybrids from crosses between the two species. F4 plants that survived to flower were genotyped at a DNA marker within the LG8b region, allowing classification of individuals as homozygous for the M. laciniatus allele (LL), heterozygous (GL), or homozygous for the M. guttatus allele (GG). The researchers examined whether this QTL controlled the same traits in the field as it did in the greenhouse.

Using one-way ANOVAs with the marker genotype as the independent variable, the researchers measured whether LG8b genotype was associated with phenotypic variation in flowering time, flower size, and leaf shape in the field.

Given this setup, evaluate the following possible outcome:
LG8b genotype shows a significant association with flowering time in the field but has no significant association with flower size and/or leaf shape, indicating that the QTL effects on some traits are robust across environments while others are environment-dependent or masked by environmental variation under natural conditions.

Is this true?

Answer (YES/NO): NO